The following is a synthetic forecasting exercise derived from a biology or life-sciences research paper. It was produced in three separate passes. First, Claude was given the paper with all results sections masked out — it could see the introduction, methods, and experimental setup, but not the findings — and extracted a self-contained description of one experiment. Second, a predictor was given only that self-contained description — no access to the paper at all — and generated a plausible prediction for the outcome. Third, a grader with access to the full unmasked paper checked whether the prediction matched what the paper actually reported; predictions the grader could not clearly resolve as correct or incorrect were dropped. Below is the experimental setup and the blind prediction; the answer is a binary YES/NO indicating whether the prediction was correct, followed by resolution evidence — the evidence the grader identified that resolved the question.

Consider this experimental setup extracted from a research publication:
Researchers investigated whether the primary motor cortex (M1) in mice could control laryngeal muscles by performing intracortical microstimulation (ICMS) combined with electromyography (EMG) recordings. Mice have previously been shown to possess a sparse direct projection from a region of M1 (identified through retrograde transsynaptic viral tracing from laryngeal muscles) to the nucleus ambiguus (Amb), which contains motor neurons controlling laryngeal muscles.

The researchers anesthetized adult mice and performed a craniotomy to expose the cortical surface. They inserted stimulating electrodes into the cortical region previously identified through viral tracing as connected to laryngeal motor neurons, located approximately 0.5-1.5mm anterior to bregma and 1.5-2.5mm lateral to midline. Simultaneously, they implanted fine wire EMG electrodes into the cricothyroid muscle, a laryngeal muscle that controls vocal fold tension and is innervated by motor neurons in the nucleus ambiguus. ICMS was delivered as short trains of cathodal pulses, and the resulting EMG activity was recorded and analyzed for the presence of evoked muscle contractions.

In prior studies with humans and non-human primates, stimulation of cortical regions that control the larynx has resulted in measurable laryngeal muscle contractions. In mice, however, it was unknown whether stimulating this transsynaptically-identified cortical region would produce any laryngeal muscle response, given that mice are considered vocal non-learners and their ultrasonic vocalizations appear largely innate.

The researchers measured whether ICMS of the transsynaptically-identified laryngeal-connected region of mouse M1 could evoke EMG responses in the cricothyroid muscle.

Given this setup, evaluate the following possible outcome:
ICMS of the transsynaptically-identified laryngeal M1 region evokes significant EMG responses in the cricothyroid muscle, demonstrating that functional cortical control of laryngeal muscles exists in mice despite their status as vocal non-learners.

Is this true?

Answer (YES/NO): YES